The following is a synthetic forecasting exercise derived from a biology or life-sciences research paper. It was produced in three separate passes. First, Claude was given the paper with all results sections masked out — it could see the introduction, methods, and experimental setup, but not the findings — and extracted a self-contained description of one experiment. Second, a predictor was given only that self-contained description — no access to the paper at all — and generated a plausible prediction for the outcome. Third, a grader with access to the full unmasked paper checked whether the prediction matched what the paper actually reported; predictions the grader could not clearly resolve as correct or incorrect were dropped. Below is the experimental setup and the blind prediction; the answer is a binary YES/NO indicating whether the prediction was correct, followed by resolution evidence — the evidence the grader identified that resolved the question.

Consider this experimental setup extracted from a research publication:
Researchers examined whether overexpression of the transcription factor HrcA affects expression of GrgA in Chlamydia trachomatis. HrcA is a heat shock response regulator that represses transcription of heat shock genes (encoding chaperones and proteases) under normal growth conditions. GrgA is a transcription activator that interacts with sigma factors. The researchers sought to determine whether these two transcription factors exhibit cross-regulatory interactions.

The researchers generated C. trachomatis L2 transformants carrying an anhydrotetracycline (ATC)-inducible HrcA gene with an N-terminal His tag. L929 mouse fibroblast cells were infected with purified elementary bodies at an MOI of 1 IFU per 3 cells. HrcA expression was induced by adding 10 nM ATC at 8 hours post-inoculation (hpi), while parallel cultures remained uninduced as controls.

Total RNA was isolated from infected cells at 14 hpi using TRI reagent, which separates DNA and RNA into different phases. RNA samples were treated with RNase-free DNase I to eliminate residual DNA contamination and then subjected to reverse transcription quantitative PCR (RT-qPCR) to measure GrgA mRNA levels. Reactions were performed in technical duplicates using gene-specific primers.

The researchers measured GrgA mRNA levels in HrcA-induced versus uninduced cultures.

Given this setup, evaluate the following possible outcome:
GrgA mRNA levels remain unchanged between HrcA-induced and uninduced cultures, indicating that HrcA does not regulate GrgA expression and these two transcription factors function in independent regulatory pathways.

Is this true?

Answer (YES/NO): NO